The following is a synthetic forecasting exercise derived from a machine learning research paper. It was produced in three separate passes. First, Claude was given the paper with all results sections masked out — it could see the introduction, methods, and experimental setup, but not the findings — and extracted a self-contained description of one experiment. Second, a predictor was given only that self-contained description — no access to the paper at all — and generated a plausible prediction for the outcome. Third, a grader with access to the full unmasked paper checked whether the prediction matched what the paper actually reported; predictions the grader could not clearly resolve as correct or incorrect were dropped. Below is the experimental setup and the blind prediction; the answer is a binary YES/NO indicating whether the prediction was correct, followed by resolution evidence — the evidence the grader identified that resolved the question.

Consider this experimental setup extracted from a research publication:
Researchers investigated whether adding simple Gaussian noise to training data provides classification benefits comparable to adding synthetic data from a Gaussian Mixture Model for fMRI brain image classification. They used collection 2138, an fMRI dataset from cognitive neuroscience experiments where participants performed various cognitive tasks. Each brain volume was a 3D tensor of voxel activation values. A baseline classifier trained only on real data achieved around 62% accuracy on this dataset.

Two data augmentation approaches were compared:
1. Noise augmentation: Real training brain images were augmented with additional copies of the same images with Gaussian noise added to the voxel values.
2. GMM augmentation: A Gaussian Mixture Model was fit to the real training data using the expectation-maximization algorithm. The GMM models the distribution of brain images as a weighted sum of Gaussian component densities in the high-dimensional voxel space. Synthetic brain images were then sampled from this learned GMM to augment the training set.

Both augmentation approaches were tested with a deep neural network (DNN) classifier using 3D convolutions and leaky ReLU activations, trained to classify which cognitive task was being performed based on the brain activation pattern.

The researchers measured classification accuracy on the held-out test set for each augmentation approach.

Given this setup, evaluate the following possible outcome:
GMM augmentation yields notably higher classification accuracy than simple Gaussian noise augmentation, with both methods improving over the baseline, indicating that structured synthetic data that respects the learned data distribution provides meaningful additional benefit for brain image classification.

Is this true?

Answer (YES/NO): NO